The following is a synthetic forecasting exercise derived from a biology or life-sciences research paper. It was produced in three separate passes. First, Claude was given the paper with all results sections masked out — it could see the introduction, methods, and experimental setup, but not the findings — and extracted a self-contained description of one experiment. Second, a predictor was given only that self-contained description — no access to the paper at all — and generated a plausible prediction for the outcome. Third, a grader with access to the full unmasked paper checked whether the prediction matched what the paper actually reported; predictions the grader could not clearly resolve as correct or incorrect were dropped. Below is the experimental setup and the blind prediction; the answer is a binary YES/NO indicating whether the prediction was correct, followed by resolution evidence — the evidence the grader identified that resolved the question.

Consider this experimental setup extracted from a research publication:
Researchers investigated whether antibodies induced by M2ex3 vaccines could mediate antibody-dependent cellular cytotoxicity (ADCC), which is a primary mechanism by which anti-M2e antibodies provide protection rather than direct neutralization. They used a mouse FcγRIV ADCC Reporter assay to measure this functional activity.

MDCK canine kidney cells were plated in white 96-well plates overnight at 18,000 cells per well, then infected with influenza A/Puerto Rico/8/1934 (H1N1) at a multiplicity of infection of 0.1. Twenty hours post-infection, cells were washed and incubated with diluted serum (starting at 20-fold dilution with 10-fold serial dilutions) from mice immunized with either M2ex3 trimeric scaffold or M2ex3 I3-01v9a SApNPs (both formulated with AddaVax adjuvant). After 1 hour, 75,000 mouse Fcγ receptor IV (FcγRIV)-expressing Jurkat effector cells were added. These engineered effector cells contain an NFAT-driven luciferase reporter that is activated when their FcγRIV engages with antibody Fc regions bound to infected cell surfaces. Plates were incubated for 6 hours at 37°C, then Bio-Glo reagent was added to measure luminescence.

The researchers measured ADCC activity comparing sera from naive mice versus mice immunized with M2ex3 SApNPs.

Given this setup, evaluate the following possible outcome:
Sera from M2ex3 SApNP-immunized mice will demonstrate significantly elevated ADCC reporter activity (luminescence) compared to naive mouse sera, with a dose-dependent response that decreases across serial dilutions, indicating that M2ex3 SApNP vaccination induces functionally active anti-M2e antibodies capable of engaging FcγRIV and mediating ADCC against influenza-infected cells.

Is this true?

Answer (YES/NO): YES